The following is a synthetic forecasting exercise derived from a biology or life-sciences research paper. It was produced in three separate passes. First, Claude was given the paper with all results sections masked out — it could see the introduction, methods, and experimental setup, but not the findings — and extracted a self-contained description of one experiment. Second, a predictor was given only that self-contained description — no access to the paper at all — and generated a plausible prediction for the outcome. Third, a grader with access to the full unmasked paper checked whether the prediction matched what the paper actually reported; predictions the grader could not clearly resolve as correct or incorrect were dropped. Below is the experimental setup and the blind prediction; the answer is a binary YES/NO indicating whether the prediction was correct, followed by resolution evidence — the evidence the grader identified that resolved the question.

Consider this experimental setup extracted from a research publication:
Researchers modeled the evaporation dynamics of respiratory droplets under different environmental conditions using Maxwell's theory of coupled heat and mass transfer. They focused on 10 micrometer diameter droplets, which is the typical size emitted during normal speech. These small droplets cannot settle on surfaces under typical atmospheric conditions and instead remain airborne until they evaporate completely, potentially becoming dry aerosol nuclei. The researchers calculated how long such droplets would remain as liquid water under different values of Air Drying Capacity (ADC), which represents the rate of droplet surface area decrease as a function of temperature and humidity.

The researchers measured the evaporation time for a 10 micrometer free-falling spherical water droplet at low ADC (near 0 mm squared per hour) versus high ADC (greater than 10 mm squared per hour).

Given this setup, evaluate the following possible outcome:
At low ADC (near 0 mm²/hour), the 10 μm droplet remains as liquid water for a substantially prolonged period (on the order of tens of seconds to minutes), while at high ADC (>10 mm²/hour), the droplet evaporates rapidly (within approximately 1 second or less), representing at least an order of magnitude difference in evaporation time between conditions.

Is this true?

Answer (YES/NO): NO